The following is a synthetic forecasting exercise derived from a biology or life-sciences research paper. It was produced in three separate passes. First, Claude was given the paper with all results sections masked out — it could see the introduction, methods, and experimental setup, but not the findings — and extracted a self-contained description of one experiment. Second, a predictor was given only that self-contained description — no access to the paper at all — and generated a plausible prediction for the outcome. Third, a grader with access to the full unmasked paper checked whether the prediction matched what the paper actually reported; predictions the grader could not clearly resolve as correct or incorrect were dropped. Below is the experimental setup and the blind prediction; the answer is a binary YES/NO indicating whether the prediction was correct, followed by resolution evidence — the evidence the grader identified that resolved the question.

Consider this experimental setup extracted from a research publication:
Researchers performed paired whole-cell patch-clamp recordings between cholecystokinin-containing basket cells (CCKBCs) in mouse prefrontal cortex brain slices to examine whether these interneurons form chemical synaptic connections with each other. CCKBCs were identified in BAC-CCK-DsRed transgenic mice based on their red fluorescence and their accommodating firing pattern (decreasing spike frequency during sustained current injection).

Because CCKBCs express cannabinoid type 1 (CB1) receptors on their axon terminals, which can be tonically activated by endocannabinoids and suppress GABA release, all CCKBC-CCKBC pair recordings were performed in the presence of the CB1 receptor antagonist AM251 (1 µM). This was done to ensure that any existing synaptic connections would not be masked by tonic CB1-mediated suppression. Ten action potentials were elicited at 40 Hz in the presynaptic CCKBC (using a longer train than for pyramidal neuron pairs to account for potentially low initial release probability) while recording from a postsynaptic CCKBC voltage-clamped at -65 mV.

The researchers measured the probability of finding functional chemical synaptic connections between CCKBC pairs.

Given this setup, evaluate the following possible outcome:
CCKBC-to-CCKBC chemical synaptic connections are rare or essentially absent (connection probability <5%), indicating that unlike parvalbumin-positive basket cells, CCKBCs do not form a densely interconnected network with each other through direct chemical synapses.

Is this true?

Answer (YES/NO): NO